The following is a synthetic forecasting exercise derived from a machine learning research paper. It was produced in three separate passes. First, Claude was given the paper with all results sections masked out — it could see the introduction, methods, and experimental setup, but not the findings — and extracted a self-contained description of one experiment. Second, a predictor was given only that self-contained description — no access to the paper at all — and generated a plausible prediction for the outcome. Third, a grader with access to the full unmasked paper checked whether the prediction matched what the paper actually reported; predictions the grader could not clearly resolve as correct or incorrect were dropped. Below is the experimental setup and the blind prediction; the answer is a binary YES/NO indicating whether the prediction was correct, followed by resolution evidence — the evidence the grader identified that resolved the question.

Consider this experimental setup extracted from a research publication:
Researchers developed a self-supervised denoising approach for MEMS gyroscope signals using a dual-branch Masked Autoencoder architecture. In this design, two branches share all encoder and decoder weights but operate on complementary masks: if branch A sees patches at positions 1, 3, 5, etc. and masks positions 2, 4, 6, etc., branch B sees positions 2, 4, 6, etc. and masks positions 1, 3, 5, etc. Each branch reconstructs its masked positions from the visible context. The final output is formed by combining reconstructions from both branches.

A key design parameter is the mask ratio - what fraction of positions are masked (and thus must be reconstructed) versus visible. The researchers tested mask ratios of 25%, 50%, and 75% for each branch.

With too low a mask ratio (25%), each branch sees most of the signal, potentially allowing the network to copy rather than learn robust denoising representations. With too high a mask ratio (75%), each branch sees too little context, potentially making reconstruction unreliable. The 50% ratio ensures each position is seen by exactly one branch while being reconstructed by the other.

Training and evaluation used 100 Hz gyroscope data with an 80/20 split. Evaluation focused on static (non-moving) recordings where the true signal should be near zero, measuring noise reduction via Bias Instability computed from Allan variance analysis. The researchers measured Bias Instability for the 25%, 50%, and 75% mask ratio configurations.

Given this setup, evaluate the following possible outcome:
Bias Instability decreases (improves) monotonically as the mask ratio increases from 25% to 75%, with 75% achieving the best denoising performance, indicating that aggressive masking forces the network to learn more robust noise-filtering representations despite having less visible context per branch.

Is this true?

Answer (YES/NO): NO